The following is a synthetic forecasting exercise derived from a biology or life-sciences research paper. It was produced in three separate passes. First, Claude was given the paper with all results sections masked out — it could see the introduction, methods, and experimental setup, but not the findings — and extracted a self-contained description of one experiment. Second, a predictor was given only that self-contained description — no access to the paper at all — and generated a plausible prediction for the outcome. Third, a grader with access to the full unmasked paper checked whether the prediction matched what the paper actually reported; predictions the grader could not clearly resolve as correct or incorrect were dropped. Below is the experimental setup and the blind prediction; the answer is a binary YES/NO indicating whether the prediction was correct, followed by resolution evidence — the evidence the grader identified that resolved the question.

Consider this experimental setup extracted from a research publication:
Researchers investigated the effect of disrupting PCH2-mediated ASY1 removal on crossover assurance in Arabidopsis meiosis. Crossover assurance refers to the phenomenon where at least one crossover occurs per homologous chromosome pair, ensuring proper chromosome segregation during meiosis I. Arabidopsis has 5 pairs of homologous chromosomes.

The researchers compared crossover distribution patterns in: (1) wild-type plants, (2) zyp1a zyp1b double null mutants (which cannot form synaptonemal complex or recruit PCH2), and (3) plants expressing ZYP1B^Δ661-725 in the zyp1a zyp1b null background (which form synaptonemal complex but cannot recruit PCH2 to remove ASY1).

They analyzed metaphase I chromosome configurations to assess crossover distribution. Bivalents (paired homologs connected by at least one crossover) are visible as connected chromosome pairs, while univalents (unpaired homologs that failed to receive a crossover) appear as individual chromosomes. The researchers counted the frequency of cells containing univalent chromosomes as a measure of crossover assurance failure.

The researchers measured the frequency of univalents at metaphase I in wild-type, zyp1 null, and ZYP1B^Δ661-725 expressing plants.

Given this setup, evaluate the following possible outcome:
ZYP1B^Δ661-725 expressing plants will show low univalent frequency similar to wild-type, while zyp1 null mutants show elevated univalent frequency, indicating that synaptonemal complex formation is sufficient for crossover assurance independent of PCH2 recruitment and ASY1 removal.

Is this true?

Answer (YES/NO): NO